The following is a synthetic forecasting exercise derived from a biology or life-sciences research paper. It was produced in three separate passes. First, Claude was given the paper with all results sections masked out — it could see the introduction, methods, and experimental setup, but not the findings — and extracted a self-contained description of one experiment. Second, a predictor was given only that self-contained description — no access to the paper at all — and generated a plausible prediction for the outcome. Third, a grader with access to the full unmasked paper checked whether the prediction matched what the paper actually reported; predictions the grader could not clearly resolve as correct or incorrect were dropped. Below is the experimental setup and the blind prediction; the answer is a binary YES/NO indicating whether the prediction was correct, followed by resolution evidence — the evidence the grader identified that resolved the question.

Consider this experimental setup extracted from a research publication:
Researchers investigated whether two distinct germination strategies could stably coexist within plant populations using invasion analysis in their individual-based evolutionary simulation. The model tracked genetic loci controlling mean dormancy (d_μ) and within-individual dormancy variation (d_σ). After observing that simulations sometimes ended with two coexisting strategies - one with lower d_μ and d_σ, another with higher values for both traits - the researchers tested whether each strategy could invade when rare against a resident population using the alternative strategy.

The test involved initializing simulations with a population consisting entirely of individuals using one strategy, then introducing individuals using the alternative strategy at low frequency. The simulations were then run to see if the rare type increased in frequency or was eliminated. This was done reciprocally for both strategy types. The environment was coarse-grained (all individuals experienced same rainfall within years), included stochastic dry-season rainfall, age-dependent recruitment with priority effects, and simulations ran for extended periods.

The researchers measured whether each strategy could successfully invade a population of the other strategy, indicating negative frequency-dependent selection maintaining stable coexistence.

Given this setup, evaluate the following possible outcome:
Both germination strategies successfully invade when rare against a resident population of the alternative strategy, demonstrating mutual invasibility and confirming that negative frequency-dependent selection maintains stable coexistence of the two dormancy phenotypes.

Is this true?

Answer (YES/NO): YES